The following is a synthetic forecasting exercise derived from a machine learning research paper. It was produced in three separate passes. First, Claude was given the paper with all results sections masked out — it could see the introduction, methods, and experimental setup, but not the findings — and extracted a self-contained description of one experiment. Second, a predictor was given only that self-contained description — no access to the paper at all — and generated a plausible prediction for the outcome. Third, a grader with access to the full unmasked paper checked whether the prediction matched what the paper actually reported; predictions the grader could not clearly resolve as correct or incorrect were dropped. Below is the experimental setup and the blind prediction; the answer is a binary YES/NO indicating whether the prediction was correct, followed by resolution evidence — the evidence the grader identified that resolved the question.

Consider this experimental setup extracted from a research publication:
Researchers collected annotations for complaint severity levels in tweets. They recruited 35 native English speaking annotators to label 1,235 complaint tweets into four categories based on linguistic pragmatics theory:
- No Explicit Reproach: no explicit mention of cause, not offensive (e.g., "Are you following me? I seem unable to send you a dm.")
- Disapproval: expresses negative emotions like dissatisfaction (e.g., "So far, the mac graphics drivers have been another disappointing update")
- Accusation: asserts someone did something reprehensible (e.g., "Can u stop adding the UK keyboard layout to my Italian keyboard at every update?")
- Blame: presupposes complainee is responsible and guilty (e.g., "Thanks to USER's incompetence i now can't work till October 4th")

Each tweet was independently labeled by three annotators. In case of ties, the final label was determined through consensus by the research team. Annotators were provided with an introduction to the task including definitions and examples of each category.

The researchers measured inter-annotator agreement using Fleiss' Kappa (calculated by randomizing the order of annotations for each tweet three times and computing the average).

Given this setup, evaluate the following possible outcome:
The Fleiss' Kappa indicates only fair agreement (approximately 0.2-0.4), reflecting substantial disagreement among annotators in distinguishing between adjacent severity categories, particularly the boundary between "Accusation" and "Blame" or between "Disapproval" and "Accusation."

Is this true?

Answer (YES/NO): NO